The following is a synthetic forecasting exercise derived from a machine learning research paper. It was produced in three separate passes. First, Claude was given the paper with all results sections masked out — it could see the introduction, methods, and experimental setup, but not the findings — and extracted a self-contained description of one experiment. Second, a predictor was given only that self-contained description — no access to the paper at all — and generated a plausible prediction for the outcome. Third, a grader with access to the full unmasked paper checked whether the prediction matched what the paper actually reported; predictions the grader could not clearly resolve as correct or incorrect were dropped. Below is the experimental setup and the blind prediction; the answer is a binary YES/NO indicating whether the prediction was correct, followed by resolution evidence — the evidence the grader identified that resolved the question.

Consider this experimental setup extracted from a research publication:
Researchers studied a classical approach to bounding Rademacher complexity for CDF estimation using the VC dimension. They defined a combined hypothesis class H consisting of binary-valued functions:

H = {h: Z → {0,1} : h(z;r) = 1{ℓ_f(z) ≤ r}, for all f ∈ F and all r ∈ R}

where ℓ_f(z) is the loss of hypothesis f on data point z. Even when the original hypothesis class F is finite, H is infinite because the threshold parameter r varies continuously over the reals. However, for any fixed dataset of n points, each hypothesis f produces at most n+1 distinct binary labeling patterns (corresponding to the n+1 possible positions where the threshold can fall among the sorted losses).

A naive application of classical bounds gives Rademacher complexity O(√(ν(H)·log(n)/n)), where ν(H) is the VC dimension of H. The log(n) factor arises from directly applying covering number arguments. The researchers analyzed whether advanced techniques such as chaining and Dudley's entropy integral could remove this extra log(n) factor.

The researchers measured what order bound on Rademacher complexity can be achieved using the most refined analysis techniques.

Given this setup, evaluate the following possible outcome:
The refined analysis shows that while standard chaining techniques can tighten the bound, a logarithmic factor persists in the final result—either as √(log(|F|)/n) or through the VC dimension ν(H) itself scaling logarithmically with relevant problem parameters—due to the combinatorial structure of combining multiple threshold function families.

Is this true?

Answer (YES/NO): NO